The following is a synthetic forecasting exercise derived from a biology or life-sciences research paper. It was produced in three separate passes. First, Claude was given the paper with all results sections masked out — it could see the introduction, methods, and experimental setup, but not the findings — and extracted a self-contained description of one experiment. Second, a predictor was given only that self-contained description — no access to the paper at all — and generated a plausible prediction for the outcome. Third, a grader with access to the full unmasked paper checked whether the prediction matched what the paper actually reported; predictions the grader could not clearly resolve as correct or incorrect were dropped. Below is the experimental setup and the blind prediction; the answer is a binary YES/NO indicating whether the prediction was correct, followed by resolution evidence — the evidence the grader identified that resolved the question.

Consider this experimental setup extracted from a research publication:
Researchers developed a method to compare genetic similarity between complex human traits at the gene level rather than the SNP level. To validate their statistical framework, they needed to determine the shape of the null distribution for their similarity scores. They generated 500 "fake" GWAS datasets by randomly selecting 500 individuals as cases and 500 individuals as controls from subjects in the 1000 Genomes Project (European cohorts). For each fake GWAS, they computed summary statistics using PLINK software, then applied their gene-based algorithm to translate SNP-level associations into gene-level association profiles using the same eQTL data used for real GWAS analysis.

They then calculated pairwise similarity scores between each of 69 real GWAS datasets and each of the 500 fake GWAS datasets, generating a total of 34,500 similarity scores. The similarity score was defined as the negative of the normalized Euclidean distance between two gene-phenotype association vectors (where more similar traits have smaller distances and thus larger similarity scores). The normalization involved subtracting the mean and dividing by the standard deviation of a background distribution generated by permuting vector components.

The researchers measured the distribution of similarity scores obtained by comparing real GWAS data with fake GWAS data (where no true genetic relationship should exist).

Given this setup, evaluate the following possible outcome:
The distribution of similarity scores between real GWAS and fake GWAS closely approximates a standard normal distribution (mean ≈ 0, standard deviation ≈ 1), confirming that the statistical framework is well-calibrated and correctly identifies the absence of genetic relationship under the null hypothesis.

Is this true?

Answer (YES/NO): NO